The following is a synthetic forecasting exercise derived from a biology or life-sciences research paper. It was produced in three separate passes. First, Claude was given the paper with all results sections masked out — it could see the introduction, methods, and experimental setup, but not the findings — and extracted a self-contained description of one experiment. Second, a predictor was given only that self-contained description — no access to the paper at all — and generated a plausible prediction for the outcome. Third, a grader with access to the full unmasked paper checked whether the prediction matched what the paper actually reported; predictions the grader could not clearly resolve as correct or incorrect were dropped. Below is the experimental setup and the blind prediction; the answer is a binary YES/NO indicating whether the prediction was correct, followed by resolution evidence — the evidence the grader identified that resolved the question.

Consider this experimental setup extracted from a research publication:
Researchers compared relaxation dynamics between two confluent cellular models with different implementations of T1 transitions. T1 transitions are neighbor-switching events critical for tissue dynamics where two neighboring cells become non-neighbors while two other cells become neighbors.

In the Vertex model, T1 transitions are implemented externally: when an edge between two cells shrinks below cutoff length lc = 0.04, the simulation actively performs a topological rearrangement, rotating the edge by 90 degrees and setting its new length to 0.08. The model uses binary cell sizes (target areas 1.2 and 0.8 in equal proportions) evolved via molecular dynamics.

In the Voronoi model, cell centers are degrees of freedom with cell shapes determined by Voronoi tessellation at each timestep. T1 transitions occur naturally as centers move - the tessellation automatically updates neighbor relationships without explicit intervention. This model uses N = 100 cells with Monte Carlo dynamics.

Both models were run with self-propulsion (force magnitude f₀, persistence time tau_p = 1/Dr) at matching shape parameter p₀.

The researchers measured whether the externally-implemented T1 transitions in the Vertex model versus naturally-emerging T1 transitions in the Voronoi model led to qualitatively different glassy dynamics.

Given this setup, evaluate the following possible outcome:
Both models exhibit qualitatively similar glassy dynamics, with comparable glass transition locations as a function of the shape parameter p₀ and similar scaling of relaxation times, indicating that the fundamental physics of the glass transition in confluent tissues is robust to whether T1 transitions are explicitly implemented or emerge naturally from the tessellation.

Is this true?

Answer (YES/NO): YES